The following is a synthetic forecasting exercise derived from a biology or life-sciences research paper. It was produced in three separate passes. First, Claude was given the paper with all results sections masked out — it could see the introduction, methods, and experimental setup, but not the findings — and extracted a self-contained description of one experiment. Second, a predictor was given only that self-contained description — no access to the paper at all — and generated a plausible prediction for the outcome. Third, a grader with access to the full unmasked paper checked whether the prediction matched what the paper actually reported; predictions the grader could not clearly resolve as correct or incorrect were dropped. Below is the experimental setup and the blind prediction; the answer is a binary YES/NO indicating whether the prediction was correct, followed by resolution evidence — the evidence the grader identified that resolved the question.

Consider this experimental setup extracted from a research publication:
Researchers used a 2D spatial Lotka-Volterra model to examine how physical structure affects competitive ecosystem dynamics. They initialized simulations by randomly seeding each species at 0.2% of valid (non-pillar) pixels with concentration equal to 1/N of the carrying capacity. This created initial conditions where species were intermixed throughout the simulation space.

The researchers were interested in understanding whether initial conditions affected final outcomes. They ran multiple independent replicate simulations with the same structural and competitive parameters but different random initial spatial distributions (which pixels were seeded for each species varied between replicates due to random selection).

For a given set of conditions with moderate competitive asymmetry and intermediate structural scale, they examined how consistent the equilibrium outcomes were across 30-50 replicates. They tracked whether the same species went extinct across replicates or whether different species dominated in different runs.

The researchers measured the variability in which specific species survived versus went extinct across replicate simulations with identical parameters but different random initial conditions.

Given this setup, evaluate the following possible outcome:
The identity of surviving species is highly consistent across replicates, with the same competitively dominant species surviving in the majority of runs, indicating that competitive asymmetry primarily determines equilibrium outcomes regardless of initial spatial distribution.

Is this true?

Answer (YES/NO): NO